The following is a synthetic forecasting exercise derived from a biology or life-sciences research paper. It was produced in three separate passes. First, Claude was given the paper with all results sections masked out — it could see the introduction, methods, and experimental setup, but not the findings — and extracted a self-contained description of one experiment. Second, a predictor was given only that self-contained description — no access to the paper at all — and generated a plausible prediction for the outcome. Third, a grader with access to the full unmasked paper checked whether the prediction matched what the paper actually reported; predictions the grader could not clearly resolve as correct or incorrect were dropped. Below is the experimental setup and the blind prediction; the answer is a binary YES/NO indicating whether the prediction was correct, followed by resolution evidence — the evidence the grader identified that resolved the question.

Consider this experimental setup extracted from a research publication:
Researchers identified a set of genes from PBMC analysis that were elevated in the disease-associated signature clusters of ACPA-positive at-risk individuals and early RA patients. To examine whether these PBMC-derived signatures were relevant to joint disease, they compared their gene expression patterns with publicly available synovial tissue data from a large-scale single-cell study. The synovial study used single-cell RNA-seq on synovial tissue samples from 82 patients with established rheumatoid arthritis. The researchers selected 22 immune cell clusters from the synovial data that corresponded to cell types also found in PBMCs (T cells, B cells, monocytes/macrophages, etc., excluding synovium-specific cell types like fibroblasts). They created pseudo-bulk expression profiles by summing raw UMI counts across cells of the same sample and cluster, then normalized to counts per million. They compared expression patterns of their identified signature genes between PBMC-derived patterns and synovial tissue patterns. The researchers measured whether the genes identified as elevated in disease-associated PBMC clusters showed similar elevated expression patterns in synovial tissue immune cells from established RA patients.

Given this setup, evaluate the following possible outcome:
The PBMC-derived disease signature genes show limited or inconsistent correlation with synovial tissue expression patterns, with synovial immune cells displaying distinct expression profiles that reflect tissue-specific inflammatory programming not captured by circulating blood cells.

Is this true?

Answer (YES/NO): NO